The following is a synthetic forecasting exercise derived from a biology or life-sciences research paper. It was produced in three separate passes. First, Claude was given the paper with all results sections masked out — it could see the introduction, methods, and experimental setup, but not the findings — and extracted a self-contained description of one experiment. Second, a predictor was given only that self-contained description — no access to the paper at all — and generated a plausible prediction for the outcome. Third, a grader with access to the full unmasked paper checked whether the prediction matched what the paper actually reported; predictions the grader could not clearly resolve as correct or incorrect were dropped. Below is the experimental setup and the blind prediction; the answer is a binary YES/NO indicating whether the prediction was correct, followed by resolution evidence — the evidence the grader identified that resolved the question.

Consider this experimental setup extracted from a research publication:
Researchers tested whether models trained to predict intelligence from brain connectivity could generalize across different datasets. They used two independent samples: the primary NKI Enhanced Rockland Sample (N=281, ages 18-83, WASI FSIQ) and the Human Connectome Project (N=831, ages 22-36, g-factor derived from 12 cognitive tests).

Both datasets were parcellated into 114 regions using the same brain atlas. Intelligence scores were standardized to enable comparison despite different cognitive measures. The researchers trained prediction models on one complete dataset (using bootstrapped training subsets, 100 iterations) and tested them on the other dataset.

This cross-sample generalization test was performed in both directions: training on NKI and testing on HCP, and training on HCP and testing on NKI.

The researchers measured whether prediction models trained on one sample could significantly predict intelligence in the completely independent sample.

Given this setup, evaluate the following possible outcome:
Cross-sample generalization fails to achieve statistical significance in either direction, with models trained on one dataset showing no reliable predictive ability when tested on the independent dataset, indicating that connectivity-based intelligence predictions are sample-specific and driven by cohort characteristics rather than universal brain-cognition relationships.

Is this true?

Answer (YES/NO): NO